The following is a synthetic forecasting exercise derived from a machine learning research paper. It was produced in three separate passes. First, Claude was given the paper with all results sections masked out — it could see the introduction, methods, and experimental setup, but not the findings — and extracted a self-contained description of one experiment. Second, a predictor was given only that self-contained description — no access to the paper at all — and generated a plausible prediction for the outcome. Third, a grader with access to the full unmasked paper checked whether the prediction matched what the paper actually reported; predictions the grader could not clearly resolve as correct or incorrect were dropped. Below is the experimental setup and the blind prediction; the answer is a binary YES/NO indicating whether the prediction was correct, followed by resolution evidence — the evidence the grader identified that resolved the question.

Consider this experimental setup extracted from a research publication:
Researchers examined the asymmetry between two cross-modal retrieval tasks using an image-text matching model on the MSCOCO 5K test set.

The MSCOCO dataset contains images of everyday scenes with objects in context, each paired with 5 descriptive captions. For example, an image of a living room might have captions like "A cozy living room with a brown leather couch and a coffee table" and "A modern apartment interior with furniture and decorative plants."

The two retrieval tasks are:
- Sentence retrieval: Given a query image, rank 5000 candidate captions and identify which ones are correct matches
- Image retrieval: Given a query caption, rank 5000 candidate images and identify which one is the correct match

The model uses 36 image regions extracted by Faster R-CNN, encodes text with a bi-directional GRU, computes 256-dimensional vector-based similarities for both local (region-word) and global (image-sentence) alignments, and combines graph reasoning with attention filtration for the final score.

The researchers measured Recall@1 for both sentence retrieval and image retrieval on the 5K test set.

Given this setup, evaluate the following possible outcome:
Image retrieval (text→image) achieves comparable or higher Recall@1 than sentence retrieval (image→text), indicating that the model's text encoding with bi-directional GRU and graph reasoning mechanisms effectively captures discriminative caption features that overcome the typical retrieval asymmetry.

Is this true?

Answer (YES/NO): NO